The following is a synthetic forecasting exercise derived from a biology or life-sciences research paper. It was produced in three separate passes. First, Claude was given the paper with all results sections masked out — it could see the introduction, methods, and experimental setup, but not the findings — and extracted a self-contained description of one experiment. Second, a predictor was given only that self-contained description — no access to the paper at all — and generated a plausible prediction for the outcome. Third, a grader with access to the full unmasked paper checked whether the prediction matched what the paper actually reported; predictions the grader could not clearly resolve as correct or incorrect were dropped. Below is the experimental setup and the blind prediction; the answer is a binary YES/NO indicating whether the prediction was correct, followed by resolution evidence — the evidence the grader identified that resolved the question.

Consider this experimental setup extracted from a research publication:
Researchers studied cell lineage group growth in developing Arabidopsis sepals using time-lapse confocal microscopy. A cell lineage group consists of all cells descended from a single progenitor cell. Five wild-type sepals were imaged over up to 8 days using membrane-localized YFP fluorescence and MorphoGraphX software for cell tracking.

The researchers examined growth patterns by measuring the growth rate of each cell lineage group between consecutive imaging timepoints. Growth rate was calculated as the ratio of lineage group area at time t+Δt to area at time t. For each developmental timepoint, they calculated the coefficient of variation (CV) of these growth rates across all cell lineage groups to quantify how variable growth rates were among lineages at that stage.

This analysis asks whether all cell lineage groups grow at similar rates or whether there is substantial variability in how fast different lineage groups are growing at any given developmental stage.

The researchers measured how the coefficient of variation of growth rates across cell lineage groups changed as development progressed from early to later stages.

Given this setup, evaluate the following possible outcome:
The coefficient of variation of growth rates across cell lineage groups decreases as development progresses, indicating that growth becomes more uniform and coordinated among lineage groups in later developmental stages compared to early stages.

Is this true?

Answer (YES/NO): NO